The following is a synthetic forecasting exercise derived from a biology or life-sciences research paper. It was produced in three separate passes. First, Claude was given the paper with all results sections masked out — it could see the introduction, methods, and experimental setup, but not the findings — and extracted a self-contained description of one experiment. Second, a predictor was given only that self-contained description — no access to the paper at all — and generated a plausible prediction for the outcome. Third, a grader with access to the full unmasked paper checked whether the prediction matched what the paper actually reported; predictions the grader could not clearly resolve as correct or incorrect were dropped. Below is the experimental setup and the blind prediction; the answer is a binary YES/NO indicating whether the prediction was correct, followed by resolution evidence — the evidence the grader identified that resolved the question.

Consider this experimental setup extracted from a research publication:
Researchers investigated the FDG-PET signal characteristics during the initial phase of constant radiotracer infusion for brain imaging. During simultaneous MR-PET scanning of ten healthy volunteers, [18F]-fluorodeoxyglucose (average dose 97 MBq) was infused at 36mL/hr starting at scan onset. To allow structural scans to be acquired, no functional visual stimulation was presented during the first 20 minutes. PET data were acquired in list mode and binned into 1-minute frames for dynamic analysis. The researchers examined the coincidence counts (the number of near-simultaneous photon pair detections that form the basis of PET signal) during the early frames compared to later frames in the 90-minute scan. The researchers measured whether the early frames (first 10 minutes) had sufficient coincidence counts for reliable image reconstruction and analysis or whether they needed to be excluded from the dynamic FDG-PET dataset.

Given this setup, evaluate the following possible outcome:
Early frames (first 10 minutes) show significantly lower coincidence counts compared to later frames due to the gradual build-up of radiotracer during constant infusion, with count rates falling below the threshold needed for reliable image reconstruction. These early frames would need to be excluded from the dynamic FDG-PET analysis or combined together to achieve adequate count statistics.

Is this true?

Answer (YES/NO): YES